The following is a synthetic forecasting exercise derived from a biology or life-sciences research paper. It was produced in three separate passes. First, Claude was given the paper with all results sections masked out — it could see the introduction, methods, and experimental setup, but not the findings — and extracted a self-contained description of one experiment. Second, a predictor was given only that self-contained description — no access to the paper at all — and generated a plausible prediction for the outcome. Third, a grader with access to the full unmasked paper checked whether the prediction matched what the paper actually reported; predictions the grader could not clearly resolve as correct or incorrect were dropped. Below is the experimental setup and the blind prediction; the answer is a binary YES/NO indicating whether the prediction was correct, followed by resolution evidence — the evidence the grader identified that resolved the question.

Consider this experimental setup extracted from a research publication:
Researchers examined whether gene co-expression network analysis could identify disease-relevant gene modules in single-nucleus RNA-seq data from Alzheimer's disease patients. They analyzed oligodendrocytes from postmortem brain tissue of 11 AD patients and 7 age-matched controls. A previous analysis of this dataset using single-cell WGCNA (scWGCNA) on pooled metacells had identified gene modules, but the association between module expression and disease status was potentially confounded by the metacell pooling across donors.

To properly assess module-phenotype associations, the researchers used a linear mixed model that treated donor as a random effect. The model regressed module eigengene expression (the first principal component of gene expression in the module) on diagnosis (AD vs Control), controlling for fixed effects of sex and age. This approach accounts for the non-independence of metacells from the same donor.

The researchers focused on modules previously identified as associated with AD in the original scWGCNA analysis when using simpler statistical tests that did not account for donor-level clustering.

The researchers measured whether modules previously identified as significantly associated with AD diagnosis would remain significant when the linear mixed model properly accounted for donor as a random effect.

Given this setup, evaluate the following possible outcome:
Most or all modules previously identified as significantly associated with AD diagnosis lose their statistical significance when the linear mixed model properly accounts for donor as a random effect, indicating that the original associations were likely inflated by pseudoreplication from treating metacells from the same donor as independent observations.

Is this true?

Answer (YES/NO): YES